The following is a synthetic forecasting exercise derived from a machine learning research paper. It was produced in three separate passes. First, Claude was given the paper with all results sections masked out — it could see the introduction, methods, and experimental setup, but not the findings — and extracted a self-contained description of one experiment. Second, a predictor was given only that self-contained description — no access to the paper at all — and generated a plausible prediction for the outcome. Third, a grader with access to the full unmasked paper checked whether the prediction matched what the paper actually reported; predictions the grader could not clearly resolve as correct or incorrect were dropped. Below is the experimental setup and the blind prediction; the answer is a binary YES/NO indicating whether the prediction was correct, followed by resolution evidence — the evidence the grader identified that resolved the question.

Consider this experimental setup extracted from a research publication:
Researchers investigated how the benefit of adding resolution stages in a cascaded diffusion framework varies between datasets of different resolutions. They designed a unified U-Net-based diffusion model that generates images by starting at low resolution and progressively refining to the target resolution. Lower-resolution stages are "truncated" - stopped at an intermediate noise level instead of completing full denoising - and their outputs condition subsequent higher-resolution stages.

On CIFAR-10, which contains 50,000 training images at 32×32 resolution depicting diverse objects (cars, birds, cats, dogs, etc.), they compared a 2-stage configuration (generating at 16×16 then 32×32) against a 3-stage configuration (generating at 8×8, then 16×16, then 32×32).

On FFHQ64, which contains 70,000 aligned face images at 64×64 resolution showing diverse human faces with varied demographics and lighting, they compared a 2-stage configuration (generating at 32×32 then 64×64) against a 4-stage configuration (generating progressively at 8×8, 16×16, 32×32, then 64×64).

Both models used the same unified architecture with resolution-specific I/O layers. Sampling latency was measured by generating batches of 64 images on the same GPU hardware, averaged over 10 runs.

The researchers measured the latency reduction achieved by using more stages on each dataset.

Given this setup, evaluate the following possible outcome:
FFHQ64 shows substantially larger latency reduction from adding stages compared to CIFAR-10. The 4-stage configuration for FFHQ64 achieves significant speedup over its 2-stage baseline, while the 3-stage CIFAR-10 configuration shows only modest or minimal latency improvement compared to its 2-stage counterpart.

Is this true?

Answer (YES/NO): YES